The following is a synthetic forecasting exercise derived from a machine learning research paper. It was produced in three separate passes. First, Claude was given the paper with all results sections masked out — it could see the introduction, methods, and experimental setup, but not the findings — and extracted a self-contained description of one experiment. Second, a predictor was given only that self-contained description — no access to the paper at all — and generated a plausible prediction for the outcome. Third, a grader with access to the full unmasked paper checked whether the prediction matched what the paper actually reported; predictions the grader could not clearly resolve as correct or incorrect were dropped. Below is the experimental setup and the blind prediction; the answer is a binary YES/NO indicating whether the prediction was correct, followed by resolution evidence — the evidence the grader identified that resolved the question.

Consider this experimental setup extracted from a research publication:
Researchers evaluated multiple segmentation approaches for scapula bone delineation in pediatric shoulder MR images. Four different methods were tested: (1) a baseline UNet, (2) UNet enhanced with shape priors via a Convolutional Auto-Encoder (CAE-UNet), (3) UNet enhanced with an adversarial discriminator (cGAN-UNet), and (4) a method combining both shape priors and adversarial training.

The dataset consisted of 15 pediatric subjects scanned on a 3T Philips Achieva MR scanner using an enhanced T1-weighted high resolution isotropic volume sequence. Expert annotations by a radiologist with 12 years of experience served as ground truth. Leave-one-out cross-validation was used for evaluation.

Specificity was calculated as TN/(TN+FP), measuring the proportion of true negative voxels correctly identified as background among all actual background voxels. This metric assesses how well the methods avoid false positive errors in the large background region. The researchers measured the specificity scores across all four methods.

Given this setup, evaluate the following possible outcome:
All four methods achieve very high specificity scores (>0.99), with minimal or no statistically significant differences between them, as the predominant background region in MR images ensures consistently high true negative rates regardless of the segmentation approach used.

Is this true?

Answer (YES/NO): YES